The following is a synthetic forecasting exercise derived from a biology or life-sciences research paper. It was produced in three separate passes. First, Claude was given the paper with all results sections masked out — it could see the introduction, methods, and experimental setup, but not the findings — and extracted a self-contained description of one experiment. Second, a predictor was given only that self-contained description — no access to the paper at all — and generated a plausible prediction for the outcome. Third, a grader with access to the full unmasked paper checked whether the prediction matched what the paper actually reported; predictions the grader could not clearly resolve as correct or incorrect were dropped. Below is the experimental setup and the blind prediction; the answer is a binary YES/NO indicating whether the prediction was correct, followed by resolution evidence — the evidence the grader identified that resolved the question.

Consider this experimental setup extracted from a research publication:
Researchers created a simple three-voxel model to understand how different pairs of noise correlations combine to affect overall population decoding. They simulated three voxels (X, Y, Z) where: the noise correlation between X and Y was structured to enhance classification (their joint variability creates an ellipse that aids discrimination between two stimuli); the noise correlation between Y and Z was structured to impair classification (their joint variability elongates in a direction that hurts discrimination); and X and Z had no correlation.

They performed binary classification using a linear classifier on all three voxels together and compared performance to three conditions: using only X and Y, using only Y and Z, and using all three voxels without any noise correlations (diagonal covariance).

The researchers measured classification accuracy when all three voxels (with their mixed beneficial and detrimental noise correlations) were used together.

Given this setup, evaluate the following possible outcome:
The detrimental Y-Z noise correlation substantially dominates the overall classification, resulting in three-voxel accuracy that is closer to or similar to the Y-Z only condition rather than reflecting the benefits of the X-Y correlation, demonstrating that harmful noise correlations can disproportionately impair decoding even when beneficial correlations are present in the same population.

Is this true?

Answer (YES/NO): NO